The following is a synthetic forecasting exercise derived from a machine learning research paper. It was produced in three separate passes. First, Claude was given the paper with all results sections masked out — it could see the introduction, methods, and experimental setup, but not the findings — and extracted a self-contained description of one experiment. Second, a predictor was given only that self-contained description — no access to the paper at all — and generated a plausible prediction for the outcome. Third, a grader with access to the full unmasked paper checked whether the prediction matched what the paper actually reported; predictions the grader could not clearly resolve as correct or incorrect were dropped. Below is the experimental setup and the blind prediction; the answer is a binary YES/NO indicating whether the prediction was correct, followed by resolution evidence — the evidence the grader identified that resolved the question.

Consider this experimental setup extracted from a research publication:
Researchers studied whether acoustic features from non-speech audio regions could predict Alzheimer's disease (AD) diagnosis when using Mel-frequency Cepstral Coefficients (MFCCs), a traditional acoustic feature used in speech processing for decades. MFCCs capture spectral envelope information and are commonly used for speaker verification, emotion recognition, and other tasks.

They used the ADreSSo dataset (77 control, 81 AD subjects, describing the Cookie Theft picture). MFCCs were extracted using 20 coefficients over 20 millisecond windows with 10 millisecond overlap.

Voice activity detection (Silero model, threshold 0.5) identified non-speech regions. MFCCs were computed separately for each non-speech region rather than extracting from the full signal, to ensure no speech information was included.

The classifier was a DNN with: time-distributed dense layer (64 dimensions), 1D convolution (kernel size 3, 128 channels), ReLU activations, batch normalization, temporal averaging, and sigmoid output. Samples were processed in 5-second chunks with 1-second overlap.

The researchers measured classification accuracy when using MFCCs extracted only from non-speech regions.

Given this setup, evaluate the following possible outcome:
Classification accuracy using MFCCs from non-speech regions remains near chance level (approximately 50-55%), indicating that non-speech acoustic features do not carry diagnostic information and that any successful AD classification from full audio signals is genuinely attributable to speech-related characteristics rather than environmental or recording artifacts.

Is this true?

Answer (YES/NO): NO